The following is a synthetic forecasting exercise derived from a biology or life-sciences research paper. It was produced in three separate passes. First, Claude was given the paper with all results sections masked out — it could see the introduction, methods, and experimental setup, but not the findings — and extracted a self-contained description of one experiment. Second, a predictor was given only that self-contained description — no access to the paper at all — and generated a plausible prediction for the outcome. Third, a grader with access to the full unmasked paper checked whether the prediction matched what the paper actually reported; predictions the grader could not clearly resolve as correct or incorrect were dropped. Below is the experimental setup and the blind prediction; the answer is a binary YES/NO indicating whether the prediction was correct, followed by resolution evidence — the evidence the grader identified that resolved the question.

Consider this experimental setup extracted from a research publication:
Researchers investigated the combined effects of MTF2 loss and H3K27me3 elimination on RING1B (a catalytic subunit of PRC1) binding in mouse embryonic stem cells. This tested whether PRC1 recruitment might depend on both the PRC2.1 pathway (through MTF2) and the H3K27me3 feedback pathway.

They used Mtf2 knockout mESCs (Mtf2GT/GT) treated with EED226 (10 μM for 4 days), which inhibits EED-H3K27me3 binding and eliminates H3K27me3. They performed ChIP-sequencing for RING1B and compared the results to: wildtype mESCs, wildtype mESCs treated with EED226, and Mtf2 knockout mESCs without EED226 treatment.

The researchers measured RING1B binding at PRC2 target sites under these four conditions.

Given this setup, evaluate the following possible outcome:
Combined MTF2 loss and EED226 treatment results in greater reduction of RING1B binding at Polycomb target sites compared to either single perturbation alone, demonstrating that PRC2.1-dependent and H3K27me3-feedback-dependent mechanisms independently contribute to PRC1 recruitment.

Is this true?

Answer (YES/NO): YES